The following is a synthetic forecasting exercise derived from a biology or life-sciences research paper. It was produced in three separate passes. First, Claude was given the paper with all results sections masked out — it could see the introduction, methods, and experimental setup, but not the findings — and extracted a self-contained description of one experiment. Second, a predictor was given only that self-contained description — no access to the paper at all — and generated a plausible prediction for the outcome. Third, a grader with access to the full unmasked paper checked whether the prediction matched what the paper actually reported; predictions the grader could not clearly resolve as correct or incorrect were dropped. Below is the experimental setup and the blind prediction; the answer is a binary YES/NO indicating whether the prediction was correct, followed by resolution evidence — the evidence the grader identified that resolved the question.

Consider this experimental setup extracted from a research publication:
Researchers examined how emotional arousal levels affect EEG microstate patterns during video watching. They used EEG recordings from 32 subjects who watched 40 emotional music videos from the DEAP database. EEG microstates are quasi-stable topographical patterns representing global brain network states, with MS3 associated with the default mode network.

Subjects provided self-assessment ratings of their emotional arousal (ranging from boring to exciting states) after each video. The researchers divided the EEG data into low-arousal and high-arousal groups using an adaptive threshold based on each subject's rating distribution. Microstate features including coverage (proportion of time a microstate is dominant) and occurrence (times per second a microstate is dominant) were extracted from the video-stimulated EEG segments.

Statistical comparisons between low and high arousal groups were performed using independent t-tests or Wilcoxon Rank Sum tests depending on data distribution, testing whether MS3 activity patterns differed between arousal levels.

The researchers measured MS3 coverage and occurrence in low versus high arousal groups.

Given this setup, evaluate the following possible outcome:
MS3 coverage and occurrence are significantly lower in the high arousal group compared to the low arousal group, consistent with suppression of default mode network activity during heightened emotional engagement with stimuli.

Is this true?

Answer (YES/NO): NO